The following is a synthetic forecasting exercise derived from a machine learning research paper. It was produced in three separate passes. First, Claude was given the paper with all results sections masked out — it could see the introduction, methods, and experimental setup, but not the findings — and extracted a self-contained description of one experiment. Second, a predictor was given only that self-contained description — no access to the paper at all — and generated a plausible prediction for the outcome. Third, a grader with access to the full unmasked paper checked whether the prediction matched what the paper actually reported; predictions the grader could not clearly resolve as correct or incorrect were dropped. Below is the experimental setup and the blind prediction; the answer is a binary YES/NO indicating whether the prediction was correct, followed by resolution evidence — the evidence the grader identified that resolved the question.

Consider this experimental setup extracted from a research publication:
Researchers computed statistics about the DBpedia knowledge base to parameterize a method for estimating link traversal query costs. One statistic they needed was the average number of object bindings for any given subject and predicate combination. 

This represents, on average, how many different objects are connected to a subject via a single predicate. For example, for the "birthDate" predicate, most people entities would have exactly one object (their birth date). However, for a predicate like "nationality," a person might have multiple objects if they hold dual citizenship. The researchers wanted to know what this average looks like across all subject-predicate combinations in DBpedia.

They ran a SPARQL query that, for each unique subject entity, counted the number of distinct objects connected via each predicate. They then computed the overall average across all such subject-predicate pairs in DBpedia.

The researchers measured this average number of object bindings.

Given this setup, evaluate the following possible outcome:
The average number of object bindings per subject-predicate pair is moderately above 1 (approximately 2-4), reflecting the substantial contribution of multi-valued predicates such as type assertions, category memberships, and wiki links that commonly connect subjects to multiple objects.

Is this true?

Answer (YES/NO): NO